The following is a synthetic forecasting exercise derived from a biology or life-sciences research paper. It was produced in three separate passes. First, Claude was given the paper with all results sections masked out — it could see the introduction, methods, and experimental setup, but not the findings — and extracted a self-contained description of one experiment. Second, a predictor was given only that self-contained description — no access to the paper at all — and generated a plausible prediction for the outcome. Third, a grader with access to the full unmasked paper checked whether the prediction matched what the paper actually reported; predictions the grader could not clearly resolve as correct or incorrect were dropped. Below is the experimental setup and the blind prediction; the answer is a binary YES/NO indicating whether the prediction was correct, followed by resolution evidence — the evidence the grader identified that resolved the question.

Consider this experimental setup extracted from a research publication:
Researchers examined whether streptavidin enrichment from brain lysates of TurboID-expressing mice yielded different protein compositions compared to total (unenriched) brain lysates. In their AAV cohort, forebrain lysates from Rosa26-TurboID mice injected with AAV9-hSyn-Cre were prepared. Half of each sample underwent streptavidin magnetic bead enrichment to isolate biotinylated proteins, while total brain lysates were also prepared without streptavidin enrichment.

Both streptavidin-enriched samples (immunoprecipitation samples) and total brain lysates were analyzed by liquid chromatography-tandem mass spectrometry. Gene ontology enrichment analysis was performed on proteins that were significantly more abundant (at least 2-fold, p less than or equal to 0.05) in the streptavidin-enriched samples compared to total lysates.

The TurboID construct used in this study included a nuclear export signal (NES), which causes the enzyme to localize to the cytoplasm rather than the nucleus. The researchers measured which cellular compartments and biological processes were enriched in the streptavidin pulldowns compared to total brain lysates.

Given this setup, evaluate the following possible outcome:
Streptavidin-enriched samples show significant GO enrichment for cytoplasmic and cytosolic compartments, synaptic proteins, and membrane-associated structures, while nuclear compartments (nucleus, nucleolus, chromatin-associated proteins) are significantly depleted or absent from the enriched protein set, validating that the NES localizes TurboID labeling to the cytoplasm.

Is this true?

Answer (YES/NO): NO